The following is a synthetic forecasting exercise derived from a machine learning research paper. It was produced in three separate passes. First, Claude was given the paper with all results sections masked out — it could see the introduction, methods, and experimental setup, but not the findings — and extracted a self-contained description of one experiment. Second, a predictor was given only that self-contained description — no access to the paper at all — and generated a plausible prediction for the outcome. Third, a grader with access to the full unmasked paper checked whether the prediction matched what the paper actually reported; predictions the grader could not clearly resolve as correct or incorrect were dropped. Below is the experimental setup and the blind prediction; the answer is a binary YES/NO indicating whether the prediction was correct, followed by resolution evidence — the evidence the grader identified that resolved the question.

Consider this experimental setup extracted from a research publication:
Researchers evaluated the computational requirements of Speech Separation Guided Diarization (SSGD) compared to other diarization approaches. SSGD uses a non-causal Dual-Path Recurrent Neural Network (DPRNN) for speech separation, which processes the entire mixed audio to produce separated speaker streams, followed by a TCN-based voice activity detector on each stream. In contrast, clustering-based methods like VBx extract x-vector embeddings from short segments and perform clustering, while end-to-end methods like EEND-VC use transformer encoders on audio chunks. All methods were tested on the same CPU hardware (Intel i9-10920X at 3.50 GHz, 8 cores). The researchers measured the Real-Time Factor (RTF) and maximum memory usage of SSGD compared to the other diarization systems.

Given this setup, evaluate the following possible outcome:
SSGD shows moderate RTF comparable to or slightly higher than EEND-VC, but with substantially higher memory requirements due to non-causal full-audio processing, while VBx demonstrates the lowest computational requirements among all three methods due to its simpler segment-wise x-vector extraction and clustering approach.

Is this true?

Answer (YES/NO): NO